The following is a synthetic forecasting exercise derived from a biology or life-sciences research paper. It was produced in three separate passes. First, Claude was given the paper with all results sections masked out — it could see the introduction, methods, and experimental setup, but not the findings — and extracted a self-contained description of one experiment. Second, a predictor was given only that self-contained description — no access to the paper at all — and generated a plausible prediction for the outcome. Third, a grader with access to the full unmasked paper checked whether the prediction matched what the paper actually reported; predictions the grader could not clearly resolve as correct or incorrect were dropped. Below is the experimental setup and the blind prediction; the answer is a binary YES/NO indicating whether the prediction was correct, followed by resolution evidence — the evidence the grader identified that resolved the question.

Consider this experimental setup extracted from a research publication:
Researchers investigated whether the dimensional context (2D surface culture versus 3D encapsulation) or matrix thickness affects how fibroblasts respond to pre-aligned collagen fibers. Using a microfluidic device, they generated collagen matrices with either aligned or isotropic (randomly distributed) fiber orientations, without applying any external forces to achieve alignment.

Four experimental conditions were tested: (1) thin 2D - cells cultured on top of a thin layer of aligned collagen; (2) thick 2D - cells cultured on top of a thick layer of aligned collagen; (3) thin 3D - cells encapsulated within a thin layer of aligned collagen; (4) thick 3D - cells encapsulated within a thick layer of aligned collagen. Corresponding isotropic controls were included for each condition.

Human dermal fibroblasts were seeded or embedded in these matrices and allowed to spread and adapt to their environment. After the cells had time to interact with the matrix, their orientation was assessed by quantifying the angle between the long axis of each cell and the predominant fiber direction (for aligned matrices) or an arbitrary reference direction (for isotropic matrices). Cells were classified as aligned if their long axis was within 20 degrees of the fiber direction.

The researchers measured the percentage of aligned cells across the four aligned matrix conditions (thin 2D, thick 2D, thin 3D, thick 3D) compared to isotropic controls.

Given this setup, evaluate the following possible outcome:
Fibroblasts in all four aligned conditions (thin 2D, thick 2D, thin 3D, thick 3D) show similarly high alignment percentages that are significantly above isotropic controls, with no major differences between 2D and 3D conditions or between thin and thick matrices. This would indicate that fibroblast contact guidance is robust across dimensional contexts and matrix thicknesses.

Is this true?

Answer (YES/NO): YES